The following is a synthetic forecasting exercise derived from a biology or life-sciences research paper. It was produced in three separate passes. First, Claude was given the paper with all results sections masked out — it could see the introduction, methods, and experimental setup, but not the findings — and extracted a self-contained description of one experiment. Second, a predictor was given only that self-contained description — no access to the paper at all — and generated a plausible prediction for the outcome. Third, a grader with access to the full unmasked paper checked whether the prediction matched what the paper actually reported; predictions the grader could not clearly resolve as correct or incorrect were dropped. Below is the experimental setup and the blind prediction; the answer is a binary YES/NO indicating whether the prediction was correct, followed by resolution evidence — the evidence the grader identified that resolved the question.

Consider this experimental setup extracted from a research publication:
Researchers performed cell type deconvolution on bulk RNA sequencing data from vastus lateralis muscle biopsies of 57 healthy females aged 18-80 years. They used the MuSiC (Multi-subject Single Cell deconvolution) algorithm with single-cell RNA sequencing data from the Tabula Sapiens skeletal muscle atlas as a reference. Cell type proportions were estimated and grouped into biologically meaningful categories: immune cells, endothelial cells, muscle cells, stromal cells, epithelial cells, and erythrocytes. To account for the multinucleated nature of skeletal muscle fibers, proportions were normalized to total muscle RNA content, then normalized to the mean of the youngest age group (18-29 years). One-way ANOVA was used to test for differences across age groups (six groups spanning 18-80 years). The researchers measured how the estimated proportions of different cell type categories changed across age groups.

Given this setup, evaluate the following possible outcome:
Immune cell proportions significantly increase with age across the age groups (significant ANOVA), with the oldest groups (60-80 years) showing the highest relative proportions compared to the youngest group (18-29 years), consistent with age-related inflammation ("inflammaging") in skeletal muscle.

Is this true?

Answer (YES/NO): NO